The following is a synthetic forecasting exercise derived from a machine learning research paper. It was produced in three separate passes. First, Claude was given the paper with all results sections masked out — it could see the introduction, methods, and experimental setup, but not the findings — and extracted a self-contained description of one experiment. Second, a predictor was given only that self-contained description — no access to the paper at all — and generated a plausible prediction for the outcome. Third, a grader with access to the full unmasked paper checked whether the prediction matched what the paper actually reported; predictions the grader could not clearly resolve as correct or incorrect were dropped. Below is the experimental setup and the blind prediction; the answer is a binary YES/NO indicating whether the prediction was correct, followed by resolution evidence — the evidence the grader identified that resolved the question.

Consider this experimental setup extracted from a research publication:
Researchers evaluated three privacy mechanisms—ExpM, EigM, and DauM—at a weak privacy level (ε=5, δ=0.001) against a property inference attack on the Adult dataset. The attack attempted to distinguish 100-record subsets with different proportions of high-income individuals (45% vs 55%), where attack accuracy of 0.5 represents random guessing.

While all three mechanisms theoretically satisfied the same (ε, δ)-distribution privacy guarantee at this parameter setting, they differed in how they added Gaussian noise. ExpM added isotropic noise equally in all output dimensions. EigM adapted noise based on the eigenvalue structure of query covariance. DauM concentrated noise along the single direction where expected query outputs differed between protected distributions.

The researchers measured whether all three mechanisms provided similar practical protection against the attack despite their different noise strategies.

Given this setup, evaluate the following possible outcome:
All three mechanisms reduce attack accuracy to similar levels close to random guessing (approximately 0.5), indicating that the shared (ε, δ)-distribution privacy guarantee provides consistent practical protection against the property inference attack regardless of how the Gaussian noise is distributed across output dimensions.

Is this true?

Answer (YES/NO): NO